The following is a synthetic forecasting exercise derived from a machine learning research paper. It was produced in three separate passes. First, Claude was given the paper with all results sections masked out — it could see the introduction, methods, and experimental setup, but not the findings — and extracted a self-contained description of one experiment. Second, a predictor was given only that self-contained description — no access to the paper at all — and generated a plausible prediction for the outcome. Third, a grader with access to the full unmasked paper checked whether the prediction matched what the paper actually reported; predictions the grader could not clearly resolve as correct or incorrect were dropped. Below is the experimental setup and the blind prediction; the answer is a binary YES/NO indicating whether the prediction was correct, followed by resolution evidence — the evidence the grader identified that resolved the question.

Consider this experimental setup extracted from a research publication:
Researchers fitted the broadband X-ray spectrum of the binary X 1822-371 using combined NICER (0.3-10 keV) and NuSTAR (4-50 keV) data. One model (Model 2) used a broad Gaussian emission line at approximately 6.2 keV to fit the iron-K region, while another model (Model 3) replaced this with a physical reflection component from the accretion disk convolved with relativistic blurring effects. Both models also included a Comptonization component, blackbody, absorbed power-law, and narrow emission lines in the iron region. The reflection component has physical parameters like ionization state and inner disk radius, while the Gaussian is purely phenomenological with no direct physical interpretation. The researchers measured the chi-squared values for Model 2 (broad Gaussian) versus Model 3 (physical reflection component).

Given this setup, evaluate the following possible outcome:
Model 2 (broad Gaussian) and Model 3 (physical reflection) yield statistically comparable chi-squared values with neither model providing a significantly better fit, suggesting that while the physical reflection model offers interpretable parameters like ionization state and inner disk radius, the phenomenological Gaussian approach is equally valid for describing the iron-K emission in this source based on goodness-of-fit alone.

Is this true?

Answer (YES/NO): NO